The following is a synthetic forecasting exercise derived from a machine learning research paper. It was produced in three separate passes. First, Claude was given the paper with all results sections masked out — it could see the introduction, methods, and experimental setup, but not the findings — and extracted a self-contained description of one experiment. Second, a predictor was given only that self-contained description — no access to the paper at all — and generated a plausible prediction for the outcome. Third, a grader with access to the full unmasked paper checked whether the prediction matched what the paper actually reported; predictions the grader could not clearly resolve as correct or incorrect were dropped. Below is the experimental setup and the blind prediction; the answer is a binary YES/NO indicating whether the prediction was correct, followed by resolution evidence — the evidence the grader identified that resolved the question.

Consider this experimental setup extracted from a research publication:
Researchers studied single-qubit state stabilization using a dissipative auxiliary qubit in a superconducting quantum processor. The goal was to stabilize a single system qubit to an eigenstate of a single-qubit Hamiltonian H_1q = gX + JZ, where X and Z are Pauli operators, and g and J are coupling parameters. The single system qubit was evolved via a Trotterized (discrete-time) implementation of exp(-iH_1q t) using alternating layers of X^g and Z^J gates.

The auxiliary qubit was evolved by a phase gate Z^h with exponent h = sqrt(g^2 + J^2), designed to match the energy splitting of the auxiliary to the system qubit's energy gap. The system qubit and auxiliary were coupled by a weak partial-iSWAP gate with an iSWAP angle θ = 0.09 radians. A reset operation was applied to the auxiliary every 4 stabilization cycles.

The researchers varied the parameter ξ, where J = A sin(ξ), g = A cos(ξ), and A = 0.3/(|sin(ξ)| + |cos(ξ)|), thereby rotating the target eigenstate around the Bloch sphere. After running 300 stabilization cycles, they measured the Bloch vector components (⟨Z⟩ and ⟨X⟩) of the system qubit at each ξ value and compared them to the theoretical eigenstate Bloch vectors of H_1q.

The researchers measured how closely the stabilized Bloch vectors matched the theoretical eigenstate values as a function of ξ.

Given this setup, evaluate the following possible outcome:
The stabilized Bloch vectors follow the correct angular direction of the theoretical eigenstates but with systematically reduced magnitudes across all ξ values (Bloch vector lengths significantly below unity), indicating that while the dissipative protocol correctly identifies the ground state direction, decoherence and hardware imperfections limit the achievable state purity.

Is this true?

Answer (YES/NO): NO